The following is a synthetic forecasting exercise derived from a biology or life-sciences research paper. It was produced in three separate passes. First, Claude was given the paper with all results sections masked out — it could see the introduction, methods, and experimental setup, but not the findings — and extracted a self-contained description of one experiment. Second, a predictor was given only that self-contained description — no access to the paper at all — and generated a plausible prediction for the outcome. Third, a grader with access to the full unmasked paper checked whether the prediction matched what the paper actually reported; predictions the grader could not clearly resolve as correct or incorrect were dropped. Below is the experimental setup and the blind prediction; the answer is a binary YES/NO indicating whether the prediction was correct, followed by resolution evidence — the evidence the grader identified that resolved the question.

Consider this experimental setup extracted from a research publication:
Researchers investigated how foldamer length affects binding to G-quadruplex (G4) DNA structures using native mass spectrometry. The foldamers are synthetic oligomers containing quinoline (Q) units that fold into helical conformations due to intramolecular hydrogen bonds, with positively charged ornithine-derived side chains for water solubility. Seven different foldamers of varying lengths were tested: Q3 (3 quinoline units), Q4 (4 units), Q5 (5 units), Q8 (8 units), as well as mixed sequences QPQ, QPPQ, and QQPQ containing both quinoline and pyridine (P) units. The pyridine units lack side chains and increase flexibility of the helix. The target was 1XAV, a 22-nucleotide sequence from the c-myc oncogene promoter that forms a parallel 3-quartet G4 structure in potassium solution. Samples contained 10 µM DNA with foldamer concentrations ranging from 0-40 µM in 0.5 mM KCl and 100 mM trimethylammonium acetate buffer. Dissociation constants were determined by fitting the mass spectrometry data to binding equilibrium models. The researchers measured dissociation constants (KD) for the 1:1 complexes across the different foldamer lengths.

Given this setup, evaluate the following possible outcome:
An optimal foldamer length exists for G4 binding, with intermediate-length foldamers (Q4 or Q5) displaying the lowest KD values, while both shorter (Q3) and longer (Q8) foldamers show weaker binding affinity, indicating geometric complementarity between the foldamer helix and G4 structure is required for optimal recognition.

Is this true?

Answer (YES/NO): YES